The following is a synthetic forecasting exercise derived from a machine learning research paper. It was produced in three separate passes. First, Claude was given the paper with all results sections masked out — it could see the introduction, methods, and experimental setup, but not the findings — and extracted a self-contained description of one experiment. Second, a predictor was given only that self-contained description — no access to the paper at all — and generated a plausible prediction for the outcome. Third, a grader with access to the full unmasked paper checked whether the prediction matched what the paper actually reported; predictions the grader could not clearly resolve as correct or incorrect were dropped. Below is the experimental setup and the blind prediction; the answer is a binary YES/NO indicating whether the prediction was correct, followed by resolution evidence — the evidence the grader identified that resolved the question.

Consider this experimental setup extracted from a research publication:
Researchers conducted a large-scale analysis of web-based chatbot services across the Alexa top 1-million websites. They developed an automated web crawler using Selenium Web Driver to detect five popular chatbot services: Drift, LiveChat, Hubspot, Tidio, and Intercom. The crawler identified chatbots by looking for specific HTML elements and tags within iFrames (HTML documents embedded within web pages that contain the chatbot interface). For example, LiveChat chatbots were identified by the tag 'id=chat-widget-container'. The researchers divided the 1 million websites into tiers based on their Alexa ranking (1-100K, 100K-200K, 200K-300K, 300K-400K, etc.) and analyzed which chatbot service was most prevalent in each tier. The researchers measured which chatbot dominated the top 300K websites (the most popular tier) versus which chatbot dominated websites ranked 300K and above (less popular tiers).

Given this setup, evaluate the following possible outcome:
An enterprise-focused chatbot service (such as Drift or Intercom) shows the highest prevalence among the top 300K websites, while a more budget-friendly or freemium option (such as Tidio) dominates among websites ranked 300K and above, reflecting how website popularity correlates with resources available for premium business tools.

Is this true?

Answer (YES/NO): NO